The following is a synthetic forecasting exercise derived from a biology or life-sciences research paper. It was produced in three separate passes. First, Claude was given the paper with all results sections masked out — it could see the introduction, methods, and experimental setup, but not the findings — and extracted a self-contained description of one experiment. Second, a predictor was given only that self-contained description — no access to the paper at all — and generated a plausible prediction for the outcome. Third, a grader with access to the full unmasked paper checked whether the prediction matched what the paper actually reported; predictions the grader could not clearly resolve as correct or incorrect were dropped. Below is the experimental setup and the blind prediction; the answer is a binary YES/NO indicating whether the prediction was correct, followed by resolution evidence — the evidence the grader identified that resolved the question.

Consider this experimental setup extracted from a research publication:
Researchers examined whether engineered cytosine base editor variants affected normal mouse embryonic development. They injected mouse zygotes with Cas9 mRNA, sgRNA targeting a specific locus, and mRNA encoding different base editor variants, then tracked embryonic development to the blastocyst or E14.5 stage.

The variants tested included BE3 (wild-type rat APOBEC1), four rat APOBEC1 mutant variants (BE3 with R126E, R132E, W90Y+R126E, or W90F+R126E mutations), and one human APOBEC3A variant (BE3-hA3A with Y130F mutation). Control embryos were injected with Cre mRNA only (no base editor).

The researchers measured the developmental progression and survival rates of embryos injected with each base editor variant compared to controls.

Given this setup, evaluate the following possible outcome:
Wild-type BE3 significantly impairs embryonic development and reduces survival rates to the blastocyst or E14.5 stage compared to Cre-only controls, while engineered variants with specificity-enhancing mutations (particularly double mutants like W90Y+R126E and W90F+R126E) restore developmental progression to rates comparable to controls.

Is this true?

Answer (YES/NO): NO